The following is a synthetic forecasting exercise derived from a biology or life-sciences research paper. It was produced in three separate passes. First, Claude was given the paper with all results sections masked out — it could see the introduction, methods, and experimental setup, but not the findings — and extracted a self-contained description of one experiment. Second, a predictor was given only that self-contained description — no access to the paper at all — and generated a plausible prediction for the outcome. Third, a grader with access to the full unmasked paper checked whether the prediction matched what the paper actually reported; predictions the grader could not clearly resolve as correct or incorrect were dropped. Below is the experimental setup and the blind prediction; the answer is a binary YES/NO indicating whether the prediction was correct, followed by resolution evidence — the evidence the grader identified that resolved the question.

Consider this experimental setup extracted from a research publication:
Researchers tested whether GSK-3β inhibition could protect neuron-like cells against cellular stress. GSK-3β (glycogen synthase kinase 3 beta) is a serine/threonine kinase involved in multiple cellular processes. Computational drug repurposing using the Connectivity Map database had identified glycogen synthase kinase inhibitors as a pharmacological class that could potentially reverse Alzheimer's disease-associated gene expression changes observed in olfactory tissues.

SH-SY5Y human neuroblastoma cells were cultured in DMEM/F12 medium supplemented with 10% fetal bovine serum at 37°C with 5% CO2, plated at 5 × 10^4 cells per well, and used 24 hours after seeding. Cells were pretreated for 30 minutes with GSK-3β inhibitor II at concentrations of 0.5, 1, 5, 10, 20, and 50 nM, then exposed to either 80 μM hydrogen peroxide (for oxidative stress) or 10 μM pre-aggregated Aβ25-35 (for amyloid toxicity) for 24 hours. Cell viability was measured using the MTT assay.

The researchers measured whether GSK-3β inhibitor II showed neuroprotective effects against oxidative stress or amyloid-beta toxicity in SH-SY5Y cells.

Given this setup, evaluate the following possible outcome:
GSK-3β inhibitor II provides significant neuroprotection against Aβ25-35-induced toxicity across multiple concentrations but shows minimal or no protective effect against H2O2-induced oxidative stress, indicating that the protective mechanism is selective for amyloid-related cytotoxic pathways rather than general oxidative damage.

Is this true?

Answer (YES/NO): NO